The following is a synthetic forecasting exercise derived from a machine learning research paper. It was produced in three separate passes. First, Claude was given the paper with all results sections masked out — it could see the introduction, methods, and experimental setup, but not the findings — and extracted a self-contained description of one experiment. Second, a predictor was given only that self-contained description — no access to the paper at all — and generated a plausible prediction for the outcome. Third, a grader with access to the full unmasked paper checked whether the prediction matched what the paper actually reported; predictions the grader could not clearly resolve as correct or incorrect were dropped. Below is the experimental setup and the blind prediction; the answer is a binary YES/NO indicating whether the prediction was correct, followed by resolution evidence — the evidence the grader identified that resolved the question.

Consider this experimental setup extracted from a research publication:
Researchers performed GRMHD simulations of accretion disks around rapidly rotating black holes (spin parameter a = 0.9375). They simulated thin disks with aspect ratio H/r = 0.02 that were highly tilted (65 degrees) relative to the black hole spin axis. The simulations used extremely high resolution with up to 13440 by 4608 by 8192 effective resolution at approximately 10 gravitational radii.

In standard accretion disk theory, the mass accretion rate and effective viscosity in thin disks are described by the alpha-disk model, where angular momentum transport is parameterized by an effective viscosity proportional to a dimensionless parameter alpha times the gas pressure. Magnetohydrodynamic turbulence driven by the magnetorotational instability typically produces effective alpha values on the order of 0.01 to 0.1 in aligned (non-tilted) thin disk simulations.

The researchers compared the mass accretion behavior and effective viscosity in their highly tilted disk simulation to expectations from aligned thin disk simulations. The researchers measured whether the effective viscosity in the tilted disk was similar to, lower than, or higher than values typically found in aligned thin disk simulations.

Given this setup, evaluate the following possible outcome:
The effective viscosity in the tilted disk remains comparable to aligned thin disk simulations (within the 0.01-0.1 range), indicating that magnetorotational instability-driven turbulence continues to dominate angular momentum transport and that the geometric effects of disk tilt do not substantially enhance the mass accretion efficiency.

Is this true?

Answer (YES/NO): NO